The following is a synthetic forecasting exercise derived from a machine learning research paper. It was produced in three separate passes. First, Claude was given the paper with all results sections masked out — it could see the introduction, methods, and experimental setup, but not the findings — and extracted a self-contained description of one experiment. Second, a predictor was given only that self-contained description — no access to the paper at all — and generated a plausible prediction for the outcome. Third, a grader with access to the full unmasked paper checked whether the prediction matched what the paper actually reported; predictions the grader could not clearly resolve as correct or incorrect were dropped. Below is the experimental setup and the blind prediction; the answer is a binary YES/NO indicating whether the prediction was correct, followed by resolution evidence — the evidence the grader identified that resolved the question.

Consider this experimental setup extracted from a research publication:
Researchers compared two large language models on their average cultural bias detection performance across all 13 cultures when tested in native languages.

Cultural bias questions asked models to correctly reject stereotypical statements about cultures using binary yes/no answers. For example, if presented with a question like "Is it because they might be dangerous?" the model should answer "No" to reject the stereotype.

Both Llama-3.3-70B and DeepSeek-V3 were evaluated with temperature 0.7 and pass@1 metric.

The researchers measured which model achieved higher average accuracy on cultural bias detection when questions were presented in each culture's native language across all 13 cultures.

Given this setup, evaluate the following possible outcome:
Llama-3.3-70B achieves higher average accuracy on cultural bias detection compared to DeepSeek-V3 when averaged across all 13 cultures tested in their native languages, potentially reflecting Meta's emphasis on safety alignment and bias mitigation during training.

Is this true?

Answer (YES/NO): NO